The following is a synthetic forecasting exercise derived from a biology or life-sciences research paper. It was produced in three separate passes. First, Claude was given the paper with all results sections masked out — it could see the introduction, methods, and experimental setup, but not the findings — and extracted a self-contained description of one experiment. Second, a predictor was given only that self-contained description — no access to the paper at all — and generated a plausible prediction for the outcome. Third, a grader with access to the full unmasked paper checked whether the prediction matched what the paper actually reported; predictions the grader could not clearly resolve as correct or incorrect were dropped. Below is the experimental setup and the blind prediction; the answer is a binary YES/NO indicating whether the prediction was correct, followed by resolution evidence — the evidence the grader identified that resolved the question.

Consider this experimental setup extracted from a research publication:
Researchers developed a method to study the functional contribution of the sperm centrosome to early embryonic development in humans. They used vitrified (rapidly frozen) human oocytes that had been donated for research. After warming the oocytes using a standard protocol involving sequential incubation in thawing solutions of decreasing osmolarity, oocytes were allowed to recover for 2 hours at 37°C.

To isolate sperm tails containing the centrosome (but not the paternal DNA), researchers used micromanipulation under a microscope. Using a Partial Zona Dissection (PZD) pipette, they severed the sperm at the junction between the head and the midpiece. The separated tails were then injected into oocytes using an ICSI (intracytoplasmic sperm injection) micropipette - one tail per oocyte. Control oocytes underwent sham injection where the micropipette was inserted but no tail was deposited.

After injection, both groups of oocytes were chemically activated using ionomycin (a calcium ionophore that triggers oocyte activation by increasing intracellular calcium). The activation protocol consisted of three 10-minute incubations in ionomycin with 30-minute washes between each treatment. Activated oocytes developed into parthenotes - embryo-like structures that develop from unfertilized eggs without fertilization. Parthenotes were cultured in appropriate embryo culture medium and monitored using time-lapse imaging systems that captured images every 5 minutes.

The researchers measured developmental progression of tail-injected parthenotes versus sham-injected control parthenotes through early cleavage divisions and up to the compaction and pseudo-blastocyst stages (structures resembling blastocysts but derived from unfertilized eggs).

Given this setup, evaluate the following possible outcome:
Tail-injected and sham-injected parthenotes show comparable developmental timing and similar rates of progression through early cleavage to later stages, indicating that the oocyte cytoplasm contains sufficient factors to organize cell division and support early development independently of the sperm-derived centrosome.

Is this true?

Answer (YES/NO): NO